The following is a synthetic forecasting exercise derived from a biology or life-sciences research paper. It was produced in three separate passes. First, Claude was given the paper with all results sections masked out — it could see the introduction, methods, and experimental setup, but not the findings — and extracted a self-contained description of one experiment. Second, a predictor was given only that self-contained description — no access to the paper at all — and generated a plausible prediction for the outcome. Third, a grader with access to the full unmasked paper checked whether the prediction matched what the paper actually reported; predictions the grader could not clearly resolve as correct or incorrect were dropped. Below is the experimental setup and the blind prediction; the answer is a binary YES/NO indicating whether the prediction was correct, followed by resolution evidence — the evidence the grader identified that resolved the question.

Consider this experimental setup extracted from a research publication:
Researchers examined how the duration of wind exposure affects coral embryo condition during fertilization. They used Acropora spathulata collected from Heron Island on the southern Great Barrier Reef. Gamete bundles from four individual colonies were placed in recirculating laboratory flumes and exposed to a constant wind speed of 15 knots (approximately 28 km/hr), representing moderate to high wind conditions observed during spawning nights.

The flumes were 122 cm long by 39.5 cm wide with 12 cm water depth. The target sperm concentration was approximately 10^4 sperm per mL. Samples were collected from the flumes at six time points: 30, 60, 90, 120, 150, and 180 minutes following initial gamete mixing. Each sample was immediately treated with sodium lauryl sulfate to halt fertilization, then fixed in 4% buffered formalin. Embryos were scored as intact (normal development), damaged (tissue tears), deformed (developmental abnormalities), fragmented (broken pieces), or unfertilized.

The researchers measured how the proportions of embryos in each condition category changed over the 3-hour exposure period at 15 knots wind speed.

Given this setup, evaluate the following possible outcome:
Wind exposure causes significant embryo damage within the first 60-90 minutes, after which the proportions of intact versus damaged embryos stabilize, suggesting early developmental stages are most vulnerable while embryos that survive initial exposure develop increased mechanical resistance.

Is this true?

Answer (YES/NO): NO